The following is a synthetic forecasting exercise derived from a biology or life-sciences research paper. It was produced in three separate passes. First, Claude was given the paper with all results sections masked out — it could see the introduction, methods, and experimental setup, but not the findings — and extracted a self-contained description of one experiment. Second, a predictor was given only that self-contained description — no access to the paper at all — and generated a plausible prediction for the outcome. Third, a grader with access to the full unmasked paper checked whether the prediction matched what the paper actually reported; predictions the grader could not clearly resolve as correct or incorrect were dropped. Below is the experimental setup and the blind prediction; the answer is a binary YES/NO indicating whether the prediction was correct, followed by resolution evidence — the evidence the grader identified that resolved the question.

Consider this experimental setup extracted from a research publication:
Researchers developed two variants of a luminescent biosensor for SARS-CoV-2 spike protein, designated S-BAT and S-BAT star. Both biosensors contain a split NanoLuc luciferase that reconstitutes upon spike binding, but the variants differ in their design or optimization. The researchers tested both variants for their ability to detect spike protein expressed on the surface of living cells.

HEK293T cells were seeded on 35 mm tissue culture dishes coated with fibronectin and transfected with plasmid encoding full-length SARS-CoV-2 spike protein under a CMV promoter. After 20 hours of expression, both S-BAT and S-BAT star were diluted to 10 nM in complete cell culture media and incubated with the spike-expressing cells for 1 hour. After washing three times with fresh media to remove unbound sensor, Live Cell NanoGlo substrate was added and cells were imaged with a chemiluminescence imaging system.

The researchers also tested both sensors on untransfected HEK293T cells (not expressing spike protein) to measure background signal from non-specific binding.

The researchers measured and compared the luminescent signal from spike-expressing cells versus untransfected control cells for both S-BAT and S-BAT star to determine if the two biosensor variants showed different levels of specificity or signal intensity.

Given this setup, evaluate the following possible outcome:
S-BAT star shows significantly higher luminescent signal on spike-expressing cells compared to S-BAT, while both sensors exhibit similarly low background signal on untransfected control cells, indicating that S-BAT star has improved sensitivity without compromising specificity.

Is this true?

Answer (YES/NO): NO